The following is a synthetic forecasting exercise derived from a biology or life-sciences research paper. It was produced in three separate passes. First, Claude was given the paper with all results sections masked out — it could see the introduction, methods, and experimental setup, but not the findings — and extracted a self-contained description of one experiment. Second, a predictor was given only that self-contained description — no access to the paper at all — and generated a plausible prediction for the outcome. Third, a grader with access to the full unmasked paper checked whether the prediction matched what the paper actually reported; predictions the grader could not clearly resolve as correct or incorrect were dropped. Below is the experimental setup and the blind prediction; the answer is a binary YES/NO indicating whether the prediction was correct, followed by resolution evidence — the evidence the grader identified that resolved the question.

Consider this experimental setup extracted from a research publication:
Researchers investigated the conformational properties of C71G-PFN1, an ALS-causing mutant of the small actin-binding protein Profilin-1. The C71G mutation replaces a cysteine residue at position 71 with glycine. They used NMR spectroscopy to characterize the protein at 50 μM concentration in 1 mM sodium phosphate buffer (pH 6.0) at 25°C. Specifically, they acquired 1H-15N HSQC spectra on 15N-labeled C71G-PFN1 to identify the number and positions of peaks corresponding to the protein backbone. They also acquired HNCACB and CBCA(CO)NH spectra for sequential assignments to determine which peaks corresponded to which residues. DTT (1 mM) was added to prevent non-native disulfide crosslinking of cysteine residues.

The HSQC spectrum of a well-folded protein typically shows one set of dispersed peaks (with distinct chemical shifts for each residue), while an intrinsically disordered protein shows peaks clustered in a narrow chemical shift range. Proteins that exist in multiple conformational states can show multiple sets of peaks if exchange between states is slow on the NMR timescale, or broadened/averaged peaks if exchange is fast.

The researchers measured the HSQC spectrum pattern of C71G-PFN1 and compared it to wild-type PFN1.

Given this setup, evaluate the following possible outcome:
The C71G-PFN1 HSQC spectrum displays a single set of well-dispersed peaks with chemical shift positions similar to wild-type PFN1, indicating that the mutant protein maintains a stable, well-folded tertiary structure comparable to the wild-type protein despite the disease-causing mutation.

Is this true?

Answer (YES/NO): NO